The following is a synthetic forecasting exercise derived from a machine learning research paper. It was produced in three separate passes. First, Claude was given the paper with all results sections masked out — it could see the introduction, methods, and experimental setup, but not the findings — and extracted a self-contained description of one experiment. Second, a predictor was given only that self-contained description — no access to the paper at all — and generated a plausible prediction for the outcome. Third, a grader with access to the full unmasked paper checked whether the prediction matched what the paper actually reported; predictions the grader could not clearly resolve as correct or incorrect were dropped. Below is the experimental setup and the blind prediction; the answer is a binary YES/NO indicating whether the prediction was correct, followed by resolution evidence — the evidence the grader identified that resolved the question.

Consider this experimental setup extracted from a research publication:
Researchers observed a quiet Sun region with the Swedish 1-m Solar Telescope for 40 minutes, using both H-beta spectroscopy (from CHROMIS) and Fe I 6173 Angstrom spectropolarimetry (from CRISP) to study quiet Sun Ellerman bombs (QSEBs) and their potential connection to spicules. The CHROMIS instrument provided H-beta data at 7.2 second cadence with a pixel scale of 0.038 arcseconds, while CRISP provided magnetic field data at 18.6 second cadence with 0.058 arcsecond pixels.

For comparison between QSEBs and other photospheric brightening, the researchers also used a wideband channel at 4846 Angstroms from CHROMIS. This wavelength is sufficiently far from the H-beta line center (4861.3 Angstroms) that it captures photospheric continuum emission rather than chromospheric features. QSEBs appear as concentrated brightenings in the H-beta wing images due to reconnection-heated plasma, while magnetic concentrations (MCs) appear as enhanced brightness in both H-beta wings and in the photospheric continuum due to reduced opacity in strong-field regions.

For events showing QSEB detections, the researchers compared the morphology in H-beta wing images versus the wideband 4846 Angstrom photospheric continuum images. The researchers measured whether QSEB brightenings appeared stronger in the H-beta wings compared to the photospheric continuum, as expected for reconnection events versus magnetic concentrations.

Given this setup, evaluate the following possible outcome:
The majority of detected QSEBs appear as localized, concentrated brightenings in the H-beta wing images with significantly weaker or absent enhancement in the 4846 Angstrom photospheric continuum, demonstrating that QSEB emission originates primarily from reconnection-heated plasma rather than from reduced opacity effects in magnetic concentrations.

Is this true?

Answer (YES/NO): YES